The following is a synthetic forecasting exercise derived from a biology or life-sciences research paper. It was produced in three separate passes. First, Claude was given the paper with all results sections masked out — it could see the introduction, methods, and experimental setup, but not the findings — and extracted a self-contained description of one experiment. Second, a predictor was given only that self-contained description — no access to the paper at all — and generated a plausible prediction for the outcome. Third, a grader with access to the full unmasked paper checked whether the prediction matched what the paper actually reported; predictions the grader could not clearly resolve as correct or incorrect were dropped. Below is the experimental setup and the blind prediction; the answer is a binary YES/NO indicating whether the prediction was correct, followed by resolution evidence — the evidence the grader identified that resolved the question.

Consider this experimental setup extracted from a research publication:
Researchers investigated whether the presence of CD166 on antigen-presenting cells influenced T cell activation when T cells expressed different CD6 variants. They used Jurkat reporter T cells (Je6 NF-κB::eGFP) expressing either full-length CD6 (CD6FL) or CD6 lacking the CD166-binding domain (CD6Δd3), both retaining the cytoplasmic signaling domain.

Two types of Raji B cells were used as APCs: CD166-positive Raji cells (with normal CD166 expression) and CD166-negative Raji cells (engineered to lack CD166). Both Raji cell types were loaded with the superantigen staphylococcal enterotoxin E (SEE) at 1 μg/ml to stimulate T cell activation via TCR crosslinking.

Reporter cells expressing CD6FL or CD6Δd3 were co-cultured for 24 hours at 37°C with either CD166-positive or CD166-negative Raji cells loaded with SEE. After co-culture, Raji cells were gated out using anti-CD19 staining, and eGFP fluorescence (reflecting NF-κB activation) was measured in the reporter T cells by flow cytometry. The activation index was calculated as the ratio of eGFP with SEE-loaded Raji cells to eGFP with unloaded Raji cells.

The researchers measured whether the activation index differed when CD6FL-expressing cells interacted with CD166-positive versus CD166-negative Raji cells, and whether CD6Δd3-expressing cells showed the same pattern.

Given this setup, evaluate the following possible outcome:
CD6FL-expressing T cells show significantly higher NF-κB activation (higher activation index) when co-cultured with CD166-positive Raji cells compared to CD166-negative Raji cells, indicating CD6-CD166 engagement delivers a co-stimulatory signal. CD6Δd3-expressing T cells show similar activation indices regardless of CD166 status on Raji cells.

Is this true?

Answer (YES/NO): NO